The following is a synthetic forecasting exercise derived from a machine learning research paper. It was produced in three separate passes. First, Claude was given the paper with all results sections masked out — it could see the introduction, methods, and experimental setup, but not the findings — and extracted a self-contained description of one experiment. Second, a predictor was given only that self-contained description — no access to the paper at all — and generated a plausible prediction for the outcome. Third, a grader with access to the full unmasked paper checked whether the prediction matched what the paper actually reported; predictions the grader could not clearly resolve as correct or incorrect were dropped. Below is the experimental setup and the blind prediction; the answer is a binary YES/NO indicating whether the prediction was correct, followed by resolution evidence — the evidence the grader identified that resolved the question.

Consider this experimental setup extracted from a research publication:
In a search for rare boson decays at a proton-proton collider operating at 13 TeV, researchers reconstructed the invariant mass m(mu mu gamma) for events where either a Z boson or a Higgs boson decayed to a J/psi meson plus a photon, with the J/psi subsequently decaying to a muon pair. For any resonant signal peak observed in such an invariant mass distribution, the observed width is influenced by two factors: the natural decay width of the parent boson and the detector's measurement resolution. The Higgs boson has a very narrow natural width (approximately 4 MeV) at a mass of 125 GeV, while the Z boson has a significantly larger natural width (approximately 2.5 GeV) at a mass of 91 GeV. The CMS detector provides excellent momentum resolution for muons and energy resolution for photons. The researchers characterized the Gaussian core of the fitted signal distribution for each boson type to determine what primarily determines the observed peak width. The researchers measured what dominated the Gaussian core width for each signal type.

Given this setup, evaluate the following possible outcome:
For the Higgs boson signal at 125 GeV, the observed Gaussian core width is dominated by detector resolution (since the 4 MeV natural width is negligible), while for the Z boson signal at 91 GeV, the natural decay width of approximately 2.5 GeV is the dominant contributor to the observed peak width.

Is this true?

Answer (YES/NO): YES